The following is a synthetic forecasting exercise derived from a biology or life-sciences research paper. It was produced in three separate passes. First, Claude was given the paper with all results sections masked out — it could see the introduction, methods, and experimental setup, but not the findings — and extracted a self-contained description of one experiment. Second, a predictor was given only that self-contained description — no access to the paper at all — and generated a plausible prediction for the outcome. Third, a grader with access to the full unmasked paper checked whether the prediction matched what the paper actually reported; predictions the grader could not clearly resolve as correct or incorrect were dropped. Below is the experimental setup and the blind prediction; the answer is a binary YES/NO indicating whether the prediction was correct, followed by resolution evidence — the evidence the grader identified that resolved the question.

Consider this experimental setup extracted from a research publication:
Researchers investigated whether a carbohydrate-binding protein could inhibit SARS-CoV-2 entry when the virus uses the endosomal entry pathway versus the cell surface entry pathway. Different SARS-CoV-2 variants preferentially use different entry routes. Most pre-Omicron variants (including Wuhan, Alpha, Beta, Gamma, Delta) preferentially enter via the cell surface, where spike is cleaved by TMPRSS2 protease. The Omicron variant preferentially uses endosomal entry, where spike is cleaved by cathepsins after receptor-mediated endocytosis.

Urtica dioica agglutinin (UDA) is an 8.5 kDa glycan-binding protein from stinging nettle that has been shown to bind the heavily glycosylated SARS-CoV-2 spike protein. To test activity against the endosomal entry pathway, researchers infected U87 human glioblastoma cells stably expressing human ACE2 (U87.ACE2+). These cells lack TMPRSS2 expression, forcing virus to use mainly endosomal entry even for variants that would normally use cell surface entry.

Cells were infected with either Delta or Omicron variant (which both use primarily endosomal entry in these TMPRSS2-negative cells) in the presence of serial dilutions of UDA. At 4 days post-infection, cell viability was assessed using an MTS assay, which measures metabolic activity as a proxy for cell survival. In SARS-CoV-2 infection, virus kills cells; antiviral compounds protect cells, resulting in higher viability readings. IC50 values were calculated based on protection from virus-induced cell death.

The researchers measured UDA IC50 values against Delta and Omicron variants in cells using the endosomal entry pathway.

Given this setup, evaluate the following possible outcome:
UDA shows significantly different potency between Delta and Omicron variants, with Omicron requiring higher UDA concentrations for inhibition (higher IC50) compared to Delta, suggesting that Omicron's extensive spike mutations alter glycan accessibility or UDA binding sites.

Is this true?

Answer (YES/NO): NO